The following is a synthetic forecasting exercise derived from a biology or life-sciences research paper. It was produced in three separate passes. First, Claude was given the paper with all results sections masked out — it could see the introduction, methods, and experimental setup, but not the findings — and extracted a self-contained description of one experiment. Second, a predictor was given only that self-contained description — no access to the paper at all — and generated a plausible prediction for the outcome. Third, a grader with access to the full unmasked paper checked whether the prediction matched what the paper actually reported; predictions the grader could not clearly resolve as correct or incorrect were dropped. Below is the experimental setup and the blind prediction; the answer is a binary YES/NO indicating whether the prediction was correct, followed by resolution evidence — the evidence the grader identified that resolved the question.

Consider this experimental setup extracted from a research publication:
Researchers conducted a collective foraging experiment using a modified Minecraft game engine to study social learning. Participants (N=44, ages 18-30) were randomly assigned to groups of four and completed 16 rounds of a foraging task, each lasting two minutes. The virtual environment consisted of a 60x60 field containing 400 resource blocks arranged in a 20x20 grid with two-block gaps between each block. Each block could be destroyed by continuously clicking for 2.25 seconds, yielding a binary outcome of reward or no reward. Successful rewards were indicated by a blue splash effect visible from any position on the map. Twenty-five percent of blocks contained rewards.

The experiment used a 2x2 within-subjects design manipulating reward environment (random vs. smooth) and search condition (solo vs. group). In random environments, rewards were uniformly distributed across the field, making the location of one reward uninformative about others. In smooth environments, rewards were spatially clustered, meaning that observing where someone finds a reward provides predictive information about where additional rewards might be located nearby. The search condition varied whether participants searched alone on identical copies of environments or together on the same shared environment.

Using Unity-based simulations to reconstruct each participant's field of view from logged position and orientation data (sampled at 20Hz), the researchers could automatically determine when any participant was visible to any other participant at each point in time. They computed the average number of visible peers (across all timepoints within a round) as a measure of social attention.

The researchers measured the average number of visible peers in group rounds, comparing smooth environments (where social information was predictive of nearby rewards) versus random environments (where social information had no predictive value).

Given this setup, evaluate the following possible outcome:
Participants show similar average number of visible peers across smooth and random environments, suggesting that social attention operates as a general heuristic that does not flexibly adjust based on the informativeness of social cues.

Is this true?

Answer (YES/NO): NO